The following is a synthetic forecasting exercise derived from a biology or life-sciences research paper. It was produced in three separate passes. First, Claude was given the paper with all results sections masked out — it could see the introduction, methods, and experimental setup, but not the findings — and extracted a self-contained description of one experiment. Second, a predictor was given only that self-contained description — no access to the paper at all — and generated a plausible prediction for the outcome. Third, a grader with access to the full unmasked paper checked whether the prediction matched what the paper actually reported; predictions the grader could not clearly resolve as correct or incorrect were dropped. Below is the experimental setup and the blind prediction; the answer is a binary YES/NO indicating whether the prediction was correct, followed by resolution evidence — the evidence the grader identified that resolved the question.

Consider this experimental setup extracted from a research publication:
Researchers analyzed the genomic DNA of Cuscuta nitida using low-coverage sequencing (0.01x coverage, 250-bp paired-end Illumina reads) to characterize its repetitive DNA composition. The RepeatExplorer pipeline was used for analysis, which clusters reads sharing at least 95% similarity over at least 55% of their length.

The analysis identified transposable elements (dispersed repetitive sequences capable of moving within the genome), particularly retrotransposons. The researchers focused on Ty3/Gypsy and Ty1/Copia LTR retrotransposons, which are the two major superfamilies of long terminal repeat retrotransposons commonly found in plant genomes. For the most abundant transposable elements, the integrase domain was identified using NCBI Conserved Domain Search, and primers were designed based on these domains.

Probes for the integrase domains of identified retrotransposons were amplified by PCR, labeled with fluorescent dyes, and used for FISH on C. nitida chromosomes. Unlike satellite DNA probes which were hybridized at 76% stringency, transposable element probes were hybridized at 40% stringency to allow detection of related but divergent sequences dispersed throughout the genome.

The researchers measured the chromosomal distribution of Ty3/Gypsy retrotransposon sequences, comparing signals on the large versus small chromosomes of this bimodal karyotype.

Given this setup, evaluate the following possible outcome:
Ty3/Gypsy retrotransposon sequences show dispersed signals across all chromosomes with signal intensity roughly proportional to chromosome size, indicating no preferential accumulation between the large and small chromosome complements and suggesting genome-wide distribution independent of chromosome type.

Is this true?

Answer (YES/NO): NO